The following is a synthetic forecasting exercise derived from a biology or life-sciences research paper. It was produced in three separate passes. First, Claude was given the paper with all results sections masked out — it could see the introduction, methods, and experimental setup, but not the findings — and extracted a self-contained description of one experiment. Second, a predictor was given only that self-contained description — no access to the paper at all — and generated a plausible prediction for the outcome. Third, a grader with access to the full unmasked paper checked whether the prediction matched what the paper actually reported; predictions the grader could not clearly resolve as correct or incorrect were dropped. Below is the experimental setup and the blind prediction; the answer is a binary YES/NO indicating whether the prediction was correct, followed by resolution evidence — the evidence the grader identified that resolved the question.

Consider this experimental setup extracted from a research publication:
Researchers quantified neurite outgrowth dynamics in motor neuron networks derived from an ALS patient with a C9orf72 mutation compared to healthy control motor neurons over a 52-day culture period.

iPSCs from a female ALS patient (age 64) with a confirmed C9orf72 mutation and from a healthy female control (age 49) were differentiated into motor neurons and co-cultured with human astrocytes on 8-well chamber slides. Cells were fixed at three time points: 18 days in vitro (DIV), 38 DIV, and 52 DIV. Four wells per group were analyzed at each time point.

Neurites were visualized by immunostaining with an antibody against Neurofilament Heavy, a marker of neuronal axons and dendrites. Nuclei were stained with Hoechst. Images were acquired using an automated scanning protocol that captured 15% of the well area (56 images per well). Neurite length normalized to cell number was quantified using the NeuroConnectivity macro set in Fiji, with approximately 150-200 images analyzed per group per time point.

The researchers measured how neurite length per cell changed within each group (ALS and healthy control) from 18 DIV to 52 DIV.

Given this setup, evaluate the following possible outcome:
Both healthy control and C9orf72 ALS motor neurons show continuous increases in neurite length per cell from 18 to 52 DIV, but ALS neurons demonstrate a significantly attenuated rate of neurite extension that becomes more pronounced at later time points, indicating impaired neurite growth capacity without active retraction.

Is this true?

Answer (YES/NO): NO